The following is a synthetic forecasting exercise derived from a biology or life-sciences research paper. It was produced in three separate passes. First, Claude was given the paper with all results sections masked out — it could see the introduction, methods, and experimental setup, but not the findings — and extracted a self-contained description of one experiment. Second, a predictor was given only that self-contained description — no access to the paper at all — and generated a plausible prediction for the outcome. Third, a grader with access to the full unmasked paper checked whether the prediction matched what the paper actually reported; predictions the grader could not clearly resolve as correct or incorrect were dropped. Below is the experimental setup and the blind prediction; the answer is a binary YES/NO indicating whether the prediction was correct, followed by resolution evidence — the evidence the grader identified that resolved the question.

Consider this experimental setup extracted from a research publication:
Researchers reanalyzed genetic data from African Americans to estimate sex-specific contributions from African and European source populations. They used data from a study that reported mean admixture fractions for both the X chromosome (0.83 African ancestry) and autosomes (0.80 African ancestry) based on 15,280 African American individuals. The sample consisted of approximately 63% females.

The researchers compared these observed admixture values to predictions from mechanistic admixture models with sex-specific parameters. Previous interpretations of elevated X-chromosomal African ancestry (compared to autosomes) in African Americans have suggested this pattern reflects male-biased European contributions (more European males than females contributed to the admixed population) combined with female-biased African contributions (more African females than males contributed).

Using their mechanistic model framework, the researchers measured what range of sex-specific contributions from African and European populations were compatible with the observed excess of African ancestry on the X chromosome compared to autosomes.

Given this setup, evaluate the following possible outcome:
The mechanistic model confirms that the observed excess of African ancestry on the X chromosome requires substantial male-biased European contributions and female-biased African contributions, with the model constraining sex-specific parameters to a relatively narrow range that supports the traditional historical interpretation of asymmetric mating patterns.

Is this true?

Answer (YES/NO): NO